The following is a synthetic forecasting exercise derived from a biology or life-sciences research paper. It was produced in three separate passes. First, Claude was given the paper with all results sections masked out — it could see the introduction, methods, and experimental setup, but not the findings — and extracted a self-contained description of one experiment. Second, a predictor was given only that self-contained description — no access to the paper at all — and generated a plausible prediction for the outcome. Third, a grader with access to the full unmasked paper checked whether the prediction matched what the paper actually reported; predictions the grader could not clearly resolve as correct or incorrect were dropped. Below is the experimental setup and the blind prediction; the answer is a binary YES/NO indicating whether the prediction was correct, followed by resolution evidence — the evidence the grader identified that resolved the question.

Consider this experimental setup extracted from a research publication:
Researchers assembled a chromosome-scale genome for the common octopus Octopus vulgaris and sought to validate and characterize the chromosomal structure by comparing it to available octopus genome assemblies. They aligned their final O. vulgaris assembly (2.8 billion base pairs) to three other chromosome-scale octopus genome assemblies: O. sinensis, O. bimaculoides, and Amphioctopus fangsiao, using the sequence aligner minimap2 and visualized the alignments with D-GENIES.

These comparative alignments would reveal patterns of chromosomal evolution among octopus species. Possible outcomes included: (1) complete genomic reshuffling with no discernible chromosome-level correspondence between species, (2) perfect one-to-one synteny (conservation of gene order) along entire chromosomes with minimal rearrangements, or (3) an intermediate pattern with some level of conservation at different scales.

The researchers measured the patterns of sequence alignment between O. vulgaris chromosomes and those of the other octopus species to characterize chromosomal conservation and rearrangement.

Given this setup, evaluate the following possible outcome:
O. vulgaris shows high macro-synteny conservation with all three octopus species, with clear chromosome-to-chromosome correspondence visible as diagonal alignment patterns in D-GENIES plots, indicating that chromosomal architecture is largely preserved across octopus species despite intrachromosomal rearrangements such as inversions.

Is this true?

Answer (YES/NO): YES